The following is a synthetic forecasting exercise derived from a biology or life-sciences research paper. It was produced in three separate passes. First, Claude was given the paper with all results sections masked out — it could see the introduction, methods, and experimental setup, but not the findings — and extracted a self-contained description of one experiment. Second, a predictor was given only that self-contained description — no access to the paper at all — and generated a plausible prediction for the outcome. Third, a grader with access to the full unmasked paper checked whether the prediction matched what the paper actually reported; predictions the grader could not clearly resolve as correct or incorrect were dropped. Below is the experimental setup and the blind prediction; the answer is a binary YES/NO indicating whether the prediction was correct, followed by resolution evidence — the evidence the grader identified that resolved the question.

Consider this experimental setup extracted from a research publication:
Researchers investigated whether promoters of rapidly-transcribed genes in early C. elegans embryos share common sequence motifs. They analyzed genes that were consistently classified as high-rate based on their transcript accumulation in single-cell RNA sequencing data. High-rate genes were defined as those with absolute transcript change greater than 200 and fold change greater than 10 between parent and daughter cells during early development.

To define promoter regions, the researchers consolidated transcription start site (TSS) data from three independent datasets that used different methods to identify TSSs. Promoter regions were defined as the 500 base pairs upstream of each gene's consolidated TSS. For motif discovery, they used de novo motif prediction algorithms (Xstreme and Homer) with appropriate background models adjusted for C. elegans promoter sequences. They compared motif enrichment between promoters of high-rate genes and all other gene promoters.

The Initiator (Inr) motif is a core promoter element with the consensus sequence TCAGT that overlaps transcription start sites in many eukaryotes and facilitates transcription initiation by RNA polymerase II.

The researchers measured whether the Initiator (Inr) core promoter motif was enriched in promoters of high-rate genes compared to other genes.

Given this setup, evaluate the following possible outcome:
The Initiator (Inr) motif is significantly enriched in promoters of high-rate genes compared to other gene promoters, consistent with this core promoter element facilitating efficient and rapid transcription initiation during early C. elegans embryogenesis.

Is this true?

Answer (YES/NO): YES